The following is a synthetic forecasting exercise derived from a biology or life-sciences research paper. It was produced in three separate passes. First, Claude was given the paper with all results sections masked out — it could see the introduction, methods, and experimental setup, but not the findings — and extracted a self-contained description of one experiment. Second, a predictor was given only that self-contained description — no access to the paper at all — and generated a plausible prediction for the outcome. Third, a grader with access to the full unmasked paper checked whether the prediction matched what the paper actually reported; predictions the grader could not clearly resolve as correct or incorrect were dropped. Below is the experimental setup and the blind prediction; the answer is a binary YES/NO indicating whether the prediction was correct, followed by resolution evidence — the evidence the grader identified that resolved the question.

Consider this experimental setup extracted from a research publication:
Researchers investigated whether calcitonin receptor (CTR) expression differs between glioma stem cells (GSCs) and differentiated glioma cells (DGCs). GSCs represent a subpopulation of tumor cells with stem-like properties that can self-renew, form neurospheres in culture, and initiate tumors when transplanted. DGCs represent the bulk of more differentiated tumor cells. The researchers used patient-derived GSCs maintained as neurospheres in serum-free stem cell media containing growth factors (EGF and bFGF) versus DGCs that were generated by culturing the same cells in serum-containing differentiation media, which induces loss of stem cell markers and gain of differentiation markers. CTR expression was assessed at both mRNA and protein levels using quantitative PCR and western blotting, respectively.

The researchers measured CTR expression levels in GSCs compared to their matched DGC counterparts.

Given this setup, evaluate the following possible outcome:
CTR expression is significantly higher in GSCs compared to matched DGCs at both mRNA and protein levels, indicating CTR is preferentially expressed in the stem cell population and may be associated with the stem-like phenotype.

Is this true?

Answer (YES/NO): YES